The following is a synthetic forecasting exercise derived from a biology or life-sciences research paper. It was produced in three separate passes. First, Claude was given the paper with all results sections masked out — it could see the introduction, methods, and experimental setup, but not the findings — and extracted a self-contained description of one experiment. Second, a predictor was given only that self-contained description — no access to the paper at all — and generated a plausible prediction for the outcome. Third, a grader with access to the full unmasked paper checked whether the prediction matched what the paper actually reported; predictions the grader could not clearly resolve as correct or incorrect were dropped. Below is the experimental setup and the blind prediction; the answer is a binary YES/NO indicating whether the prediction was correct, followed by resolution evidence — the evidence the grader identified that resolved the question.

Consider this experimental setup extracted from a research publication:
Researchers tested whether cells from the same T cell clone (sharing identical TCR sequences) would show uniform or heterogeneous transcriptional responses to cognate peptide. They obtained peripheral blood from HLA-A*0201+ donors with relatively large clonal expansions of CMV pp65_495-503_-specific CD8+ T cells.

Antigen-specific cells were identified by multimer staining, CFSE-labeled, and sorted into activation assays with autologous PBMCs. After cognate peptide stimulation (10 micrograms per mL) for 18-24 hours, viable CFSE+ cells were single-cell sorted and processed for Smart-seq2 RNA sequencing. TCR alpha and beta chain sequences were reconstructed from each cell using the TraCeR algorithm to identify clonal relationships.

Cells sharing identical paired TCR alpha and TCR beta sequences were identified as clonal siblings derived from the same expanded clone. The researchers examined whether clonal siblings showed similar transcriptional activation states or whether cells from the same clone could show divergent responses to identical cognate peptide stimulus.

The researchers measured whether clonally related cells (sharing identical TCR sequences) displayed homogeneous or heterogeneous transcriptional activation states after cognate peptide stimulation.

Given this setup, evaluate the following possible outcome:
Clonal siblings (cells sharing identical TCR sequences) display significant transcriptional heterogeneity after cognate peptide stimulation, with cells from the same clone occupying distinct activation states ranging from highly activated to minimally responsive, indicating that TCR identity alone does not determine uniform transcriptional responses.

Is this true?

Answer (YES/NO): YES